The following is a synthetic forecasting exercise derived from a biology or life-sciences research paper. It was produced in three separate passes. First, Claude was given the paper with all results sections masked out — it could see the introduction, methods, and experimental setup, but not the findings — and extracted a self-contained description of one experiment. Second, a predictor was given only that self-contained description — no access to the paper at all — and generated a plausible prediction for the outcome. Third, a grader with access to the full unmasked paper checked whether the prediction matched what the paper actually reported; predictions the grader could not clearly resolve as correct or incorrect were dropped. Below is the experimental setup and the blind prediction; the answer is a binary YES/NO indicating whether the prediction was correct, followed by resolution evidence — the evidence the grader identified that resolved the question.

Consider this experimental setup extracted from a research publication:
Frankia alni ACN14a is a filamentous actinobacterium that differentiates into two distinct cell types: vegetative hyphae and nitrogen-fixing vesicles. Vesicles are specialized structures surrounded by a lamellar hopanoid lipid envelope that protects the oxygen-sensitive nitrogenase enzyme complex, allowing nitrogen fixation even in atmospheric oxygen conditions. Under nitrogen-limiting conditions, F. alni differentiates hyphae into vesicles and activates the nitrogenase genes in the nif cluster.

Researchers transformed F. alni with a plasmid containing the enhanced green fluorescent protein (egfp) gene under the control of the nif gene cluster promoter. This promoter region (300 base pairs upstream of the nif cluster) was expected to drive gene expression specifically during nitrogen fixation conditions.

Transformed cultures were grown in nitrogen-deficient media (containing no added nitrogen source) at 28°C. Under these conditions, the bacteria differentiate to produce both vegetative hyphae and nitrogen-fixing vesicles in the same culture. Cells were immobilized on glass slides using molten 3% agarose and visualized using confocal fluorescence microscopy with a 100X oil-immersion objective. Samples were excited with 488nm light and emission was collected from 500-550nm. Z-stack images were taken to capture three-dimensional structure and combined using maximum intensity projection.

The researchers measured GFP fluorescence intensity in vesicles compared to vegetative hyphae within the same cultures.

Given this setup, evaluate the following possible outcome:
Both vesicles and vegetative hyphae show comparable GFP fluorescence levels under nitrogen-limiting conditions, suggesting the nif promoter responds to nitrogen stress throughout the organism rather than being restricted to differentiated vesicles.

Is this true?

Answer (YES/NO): NO